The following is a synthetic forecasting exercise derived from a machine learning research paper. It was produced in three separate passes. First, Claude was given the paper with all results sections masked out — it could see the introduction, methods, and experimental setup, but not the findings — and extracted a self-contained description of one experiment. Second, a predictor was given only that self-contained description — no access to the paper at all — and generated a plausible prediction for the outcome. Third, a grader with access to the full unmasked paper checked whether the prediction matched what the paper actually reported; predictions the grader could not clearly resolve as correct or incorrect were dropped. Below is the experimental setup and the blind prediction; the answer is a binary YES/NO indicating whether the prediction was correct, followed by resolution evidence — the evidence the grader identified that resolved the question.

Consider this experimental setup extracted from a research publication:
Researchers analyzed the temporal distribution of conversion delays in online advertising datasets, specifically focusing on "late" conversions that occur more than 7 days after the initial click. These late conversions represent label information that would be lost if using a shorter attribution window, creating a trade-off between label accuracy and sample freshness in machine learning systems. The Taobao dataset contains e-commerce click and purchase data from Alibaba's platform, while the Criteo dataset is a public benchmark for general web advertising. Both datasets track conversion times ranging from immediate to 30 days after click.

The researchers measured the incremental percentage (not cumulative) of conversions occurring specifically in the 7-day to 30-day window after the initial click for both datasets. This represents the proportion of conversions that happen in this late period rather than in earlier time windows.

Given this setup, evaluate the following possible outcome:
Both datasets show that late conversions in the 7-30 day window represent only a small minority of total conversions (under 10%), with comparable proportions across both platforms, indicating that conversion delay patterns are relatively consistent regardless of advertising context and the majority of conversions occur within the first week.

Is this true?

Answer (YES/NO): NO